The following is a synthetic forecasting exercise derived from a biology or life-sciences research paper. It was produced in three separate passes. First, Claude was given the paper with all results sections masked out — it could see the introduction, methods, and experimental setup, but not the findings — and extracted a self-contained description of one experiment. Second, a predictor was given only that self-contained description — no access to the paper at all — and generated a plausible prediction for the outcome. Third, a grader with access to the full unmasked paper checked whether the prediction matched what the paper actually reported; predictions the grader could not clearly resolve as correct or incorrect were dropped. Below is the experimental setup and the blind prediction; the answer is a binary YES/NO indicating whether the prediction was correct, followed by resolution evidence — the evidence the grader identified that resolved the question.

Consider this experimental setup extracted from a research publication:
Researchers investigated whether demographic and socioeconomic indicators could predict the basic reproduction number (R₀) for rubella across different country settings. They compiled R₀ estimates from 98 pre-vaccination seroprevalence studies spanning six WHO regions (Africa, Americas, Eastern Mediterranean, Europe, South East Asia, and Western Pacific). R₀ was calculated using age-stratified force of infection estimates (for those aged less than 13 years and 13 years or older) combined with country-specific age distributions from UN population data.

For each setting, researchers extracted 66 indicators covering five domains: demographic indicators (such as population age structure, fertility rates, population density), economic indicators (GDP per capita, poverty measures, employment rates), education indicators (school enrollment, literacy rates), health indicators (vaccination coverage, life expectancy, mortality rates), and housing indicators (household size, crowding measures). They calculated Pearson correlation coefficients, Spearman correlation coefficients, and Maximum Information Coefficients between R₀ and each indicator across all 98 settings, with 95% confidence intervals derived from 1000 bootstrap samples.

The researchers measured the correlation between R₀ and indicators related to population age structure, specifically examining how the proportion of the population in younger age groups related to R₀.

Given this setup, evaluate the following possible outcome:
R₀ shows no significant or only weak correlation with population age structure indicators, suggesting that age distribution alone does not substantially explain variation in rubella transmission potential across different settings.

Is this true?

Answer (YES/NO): YES